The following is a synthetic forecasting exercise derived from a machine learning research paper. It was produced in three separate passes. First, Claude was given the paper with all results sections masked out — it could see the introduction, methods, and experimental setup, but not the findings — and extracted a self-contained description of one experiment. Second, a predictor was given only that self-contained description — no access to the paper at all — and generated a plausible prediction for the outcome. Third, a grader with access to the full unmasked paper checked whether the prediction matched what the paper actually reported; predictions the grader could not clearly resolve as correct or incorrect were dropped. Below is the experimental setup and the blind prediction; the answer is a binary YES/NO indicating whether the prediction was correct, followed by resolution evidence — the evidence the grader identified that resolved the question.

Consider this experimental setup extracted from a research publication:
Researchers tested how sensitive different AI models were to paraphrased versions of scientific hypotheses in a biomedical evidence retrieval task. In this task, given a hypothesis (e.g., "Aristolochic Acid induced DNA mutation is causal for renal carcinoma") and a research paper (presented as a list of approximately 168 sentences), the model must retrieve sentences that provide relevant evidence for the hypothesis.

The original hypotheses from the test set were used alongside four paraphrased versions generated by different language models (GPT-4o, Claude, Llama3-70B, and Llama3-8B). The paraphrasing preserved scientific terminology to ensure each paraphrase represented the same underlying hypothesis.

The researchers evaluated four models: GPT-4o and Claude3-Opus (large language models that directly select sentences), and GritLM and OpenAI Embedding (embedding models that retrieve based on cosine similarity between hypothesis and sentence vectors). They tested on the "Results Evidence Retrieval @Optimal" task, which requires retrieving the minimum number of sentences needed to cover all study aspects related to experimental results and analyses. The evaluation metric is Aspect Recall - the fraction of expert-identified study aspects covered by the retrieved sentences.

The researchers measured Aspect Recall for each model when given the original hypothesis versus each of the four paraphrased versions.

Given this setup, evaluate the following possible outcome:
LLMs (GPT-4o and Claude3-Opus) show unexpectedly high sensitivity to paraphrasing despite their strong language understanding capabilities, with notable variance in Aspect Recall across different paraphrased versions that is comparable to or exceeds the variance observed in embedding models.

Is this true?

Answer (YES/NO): NO